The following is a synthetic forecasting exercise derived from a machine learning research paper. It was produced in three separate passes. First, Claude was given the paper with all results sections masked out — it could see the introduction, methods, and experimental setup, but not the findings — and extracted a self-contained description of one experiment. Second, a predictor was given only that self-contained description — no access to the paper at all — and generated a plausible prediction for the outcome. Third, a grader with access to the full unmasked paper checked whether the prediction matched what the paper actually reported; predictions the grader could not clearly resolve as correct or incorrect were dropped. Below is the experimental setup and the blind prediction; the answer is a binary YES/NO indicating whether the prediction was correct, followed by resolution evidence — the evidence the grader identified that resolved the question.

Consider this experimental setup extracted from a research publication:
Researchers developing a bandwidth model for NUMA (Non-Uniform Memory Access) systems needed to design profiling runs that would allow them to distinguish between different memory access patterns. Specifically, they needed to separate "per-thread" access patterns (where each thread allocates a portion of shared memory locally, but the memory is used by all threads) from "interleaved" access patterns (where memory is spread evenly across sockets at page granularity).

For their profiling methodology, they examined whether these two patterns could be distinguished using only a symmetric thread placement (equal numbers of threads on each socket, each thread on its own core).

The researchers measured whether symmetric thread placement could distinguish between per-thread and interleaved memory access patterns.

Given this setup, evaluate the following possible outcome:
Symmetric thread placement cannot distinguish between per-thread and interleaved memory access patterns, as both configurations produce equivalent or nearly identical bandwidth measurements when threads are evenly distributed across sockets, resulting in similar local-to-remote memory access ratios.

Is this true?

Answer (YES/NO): YES